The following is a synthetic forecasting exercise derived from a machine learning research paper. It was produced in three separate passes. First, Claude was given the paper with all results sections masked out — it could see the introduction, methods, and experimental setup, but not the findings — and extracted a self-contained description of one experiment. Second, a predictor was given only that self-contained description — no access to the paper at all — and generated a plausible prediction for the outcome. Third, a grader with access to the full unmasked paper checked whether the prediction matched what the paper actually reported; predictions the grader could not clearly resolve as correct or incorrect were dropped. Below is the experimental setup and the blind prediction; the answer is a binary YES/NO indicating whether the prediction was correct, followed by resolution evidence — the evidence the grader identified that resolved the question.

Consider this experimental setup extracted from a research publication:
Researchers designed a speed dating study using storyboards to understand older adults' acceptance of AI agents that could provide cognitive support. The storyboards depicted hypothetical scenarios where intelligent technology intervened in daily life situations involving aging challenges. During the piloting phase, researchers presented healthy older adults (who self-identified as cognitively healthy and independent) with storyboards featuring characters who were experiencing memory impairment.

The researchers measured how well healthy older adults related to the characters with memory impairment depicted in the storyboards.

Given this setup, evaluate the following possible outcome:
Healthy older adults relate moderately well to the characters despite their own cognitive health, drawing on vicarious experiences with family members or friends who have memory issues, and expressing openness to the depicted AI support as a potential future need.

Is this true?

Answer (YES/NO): NO